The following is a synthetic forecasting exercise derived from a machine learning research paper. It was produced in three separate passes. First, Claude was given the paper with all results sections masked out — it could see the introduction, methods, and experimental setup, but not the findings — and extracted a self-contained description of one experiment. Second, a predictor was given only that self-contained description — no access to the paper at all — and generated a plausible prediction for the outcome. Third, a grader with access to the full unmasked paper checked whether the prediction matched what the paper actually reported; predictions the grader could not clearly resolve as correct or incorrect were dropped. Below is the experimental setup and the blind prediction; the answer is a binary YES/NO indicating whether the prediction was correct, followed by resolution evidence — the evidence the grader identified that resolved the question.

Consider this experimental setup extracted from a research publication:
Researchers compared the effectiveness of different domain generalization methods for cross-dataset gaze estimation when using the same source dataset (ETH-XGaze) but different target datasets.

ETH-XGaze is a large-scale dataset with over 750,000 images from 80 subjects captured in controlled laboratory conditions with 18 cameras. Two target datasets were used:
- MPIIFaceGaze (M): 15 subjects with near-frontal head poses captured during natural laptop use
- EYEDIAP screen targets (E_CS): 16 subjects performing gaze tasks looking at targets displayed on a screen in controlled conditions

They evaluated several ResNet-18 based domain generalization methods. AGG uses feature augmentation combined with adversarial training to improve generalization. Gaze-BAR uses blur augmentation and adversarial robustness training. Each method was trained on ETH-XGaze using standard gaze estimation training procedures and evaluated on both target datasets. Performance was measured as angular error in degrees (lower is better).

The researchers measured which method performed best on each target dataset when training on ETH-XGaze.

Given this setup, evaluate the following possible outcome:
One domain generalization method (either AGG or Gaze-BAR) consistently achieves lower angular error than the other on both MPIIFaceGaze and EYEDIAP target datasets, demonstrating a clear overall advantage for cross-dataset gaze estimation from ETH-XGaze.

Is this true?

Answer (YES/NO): NO